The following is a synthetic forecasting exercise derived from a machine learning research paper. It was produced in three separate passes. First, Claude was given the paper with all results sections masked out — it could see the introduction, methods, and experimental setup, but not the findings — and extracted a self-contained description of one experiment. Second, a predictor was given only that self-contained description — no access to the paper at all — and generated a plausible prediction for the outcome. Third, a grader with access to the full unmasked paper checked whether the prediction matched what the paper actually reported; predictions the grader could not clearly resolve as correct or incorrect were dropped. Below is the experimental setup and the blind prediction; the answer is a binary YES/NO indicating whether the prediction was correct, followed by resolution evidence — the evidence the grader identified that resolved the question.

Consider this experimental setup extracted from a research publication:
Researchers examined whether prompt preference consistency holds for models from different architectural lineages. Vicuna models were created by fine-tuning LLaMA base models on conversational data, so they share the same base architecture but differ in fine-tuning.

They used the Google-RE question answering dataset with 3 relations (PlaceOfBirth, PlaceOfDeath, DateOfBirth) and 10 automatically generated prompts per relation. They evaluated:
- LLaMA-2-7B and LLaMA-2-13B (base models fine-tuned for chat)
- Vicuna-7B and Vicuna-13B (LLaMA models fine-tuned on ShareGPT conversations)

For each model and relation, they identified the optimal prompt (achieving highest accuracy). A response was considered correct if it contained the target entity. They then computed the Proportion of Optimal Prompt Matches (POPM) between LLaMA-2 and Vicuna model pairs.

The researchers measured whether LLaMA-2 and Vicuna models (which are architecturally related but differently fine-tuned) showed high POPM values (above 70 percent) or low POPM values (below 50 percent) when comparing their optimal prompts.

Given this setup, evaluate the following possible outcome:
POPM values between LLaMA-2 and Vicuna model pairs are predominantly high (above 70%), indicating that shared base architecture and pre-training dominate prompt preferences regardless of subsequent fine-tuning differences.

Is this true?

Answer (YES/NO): YES